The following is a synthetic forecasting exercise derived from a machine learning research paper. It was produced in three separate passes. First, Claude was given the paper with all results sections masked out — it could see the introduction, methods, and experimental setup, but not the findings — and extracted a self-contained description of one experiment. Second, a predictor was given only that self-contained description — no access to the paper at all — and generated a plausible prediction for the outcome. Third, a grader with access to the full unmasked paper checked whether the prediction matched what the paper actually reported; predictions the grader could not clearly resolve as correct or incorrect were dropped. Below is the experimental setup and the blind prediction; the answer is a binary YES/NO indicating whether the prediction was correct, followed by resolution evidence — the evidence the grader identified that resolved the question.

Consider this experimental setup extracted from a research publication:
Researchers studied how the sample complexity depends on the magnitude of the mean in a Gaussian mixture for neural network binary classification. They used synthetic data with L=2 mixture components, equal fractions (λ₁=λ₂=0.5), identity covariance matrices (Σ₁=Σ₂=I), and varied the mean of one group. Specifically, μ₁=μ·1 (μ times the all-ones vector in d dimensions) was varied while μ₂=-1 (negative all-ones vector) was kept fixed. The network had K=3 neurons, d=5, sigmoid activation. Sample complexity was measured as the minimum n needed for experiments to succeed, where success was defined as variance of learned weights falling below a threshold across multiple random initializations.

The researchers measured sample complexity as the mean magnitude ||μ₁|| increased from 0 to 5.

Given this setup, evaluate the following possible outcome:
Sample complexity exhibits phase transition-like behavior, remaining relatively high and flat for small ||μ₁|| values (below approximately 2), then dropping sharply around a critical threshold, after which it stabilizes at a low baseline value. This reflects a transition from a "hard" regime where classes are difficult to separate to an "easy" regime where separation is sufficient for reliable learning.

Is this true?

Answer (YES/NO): NO